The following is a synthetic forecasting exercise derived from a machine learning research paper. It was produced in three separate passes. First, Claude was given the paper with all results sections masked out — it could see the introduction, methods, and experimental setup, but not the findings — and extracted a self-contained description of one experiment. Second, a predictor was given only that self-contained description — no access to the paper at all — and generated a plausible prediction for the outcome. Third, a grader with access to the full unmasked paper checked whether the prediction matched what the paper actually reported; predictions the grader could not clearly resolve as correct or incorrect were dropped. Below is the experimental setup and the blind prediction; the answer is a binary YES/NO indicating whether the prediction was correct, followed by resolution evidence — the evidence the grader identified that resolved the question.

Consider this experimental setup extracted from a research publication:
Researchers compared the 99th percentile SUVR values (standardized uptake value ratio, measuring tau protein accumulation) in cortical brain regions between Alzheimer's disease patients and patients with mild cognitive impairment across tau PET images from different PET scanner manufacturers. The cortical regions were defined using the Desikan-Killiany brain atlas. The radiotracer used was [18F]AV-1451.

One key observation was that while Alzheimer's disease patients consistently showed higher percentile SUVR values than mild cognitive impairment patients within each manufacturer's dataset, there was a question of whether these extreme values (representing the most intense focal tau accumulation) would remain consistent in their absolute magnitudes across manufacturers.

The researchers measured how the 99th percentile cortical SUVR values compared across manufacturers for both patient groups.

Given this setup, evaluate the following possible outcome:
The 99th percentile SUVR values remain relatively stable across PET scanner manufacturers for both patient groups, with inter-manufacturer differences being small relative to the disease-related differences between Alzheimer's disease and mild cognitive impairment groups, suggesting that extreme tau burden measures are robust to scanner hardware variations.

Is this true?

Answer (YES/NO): NO